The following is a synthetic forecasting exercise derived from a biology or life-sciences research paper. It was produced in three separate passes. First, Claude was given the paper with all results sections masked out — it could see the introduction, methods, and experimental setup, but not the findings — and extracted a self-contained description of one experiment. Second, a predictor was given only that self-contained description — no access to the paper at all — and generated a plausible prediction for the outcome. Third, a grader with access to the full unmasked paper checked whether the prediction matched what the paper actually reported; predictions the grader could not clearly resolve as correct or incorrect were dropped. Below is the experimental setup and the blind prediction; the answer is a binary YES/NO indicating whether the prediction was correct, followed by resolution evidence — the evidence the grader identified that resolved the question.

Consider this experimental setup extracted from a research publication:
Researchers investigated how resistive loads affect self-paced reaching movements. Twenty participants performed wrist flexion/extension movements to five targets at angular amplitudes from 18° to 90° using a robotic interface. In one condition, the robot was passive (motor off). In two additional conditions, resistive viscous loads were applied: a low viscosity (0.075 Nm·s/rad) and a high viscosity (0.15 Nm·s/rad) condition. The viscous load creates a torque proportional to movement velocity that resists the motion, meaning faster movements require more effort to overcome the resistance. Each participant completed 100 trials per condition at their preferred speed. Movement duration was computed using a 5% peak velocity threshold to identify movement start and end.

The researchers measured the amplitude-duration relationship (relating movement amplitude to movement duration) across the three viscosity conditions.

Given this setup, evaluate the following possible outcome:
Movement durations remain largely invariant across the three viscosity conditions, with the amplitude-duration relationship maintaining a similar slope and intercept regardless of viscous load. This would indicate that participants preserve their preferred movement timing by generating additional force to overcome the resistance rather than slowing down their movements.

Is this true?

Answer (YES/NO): NO